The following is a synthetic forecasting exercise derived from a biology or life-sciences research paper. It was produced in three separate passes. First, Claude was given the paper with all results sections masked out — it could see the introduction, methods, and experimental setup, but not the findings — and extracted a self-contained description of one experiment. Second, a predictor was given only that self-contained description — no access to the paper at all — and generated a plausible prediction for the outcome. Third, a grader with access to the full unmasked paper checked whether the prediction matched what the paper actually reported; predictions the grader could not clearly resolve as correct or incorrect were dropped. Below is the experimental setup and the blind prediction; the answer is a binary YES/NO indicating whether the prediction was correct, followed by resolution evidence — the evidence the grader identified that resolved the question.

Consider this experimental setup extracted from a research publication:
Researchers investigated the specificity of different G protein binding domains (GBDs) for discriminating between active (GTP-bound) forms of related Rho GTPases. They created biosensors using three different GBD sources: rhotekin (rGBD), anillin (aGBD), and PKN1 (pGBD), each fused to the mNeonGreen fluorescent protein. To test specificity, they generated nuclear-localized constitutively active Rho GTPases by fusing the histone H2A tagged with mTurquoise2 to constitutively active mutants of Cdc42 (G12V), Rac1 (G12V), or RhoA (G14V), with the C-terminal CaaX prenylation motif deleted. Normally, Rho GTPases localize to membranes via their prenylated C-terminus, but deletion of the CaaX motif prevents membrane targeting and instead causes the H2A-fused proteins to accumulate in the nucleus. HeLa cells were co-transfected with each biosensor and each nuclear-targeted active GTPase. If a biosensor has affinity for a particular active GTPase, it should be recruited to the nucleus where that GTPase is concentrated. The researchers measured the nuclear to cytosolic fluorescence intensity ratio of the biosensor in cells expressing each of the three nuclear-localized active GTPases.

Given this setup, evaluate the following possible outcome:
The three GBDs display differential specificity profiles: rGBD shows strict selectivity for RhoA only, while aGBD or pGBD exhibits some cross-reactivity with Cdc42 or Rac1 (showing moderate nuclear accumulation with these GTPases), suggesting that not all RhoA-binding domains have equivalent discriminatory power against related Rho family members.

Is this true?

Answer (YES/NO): NO